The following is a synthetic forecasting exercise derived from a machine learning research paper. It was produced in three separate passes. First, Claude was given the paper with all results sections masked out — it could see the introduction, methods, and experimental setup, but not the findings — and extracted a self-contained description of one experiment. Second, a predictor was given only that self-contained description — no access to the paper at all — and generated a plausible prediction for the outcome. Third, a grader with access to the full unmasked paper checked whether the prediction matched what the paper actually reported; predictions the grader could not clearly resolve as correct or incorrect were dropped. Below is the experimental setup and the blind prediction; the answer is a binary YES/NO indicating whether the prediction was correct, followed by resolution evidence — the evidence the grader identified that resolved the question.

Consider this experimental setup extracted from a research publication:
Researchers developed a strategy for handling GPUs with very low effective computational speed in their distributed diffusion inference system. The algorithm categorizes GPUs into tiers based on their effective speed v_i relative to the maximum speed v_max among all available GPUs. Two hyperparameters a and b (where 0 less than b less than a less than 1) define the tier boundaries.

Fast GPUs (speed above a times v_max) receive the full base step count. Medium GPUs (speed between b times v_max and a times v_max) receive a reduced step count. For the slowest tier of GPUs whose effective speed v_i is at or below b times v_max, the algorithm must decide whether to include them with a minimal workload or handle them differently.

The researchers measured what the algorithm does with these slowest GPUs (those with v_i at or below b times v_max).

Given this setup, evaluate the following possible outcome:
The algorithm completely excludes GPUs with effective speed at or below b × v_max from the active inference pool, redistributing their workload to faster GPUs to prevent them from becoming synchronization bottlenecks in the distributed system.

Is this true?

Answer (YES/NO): YES